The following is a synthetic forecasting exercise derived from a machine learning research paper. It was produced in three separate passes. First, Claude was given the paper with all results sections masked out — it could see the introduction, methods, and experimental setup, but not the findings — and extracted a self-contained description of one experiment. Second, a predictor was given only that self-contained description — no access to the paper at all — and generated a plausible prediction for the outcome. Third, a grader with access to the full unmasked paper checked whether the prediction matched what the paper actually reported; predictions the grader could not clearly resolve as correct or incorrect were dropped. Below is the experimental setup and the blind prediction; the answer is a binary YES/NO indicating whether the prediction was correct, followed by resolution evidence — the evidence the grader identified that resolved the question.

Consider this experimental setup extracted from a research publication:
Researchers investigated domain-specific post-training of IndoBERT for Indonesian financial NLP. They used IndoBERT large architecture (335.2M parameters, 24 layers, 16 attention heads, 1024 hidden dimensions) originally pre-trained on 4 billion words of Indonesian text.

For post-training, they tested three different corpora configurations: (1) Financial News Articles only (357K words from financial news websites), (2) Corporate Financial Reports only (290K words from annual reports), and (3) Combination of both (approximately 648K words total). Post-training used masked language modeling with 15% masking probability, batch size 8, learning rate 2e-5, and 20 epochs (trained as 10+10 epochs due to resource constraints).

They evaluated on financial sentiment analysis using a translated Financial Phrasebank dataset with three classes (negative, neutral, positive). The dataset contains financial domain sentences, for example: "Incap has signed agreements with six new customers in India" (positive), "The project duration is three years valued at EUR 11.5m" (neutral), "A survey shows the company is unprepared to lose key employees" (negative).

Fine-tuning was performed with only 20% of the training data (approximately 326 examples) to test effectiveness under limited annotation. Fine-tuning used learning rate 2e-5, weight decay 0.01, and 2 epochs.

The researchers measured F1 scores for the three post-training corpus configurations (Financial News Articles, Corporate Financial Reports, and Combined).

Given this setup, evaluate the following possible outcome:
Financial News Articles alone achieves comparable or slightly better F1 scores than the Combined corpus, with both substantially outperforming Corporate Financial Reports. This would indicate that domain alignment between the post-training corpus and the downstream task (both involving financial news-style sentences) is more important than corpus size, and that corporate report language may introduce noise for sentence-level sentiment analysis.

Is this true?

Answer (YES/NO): NO